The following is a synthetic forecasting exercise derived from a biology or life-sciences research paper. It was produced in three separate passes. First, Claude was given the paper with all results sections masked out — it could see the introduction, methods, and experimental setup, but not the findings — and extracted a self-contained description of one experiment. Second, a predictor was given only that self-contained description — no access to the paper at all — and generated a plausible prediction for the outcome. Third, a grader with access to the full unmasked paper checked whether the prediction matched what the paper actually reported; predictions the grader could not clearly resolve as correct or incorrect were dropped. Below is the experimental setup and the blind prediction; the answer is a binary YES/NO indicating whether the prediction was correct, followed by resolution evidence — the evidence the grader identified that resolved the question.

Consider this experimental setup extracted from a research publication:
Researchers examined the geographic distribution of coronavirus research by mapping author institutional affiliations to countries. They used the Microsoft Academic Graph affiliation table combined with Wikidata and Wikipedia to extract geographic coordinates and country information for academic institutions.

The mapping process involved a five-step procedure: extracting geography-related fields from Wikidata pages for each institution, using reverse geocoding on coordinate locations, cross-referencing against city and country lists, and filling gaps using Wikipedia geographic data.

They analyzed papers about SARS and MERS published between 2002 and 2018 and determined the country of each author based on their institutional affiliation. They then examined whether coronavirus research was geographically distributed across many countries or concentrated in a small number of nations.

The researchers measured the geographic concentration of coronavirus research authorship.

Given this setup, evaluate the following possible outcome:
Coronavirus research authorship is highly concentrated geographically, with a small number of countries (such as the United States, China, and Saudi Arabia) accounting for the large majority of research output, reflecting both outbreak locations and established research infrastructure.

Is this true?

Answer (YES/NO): YES